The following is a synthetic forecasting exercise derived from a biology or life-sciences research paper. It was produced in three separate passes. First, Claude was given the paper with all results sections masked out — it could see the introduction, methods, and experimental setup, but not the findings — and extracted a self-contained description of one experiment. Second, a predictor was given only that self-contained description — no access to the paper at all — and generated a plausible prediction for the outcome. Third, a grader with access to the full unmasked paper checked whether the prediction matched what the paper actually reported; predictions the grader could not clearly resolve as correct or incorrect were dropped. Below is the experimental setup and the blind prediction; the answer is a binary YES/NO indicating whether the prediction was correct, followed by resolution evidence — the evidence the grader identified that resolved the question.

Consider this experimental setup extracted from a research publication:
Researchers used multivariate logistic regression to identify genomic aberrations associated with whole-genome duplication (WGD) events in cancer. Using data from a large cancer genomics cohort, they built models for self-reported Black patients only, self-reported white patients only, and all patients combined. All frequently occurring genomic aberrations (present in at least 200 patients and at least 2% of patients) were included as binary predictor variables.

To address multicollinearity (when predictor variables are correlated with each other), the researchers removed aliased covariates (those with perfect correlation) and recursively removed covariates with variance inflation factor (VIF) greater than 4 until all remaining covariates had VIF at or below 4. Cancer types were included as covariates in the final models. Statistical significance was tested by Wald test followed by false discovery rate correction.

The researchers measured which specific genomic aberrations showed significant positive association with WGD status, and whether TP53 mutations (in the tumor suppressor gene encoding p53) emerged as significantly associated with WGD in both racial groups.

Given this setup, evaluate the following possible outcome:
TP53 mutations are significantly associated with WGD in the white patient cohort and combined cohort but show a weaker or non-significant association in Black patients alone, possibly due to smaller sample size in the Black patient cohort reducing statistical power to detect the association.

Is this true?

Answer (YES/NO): NO